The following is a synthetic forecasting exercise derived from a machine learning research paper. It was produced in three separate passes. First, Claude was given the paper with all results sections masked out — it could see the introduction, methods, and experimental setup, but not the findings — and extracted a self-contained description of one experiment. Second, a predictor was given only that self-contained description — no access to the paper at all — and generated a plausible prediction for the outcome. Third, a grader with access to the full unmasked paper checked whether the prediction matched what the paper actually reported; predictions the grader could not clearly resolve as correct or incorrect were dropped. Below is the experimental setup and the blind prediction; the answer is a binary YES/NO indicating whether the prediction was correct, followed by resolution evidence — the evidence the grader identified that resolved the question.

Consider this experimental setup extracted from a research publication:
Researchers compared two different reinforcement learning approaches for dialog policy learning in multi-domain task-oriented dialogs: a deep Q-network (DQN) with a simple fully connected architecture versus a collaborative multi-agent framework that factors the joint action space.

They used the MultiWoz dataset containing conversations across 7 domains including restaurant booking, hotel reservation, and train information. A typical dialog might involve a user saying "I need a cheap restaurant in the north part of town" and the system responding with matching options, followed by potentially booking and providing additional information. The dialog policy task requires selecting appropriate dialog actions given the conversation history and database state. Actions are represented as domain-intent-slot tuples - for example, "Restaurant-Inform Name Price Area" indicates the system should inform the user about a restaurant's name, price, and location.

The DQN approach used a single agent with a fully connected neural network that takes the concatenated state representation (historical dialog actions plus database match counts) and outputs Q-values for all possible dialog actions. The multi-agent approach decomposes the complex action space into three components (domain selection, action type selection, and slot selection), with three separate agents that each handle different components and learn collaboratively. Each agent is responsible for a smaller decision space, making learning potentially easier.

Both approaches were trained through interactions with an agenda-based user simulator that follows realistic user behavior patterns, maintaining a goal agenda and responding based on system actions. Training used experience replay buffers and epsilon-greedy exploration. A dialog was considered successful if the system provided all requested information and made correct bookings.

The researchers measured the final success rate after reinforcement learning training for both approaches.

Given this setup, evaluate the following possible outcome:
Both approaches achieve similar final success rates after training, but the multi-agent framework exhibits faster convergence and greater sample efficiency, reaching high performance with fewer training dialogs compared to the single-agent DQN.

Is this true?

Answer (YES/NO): NO